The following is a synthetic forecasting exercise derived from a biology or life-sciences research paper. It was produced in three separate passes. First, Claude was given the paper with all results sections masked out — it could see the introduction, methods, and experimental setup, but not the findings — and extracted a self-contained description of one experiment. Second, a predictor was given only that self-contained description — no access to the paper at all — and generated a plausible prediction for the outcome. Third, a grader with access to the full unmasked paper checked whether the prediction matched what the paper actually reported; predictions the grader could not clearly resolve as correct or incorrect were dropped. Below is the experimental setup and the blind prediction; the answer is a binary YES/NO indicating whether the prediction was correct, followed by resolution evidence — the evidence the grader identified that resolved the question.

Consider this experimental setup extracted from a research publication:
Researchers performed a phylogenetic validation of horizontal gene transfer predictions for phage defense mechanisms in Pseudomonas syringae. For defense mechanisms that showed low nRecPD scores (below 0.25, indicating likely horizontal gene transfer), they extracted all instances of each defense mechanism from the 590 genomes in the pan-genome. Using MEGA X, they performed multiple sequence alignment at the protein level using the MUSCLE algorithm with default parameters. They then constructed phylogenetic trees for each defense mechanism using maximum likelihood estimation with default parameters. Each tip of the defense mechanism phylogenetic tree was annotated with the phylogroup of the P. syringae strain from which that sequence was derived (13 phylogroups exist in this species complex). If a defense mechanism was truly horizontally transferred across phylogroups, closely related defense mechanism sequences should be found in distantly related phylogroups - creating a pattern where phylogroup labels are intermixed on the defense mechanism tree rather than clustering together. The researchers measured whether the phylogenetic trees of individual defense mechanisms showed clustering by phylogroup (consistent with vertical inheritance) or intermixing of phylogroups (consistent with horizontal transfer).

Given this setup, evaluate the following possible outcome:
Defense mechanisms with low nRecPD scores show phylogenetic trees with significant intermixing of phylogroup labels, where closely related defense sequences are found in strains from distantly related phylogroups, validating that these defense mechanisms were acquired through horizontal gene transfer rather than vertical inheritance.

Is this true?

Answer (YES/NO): NO